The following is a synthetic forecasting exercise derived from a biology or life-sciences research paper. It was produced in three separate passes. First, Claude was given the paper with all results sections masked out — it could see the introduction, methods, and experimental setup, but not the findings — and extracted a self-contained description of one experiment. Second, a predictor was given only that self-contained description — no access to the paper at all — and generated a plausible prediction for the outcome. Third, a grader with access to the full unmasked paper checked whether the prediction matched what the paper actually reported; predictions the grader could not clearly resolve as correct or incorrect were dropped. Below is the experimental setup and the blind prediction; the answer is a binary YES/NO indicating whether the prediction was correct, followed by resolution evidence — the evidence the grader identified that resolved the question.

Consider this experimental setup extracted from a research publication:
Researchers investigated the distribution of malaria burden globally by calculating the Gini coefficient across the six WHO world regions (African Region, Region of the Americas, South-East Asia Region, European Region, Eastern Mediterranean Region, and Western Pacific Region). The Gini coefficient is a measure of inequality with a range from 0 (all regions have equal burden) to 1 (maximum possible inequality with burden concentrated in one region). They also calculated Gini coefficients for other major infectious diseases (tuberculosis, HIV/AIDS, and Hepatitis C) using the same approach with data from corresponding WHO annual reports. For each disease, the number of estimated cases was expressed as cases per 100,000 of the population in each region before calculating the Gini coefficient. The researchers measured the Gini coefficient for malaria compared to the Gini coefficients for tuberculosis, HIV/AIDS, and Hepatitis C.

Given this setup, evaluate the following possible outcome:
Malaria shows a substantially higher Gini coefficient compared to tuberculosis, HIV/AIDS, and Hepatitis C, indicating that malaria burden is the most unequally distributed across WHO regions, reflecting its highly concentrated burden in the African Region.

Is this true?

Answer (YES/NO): YES